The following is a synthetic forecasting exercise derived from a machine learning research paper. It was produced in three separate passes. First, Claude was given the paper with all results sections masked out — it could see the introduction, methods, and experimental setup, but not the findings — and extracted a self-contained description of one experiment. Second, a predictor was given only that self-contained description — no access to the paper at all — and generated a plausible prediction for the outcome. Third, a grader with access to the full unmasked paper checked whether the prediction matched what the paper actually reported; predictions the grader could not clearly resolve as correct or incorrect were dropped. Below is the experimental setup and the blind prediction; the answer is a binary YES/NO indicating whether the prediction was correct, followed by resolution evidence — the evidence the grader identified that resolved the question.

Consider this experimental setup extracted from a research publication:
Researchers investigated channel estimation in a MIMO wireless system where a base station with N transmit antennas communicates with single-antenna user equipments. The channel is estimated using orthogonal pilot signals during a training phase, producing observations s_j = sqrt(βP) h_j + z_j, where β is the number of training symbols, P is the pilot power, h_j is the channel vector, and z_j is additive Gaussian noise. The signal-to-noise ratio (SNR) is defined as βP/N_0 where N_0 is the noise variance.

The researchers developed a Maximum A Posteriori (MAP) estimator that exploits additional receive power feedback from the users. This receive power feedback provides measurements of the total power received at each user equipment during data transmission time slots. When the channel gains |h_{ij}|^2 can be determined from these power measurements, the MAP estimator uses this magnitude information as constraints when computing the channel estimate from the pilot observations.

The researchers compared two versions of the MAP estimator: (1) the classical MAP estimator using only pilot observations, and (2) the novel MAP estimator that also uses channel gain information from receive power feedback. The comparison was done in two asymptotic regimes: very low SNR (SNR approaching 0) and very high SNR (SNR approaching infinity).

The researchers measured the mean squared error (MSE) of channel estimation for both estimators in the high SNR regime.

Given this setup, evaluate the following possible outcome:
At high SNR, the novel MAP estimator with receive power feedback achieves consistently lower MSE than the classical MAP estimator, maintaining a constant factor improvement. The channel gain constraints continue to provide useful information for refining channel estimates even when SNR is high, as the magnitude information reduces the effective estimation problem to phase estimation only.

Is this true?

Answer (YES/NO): YES